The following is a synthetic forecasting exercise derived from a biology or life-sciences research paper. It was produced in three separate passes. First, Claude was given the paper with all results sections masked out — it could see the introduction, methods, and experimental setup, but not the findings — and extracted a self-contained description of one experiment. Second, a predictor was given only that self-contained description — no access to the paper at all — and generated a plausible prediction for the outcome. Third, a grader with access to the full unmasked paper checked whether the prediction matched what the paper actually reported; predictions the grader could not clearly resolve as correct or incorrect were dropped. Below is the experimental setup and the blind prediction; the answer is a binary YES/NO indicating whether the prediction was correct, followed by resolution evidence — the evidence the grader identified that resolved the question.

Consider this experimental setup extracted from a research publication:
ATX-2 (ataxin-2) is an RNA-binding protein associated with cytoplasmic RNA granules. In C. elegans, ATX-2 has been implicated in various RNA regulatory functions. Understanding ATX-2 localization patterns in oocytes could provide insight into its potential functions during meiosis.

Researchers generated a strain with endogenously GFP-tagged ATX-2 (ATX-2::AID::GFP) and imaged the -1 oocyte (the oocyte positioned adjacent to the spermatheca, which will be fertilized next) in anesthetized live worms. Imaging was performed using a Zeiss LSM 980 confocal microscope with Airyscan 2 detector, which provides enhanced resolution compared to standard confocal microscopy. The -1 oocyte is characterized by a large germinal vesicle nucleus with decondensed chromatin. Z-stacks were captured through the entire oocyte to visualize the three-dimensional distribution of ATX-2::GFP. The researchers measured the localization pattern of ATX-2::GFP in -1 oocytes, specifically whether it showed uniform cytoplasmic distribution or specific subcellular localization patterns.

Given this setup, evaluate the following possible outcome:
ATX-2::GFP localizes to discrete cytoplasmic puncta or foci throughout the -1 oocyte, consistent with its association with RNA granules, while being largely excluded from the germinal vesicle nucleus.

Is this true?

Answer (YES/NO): NO